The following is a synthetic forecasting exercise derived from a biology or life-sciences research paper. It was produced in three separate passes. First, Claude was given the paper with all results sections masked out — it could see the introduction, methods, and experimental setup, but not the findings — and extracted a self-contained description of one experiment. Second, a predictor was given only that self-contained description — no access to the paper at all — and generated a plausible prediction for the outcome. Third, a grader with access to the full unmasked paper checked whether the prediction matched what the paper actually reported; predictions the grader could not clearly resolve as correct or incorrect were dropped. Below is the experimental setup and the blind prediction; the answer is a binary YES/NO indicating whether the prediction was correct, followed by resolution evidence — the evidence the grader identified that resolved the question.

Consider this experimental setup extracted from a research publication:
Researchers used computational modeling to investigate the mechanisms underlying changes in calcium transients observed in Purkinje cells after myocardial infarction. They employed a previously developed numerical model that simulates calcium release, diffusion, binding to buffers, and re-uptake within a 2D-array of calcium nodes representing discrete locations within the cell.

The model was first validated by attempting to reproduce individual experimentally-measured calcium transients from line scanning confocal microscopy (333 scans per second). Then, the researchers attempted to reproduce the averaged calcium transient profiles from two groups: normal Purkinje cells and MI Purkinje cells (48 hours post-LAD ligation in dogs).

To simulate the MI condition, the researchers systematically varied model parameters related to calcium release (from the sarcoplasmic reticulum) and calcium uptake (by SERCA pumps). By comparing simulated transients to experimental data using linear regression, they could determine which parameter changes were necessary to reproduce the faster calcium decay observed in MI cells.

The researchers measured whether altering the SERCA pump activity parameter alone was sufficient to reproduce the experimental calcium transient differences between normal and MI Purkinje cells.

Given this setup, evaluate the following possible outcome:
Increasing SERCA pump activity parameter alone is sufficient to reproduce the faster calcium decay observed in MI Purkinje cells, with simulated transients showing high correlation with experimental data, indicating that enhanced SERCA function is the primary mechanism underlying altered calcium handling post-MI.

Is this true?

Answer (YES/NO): YES